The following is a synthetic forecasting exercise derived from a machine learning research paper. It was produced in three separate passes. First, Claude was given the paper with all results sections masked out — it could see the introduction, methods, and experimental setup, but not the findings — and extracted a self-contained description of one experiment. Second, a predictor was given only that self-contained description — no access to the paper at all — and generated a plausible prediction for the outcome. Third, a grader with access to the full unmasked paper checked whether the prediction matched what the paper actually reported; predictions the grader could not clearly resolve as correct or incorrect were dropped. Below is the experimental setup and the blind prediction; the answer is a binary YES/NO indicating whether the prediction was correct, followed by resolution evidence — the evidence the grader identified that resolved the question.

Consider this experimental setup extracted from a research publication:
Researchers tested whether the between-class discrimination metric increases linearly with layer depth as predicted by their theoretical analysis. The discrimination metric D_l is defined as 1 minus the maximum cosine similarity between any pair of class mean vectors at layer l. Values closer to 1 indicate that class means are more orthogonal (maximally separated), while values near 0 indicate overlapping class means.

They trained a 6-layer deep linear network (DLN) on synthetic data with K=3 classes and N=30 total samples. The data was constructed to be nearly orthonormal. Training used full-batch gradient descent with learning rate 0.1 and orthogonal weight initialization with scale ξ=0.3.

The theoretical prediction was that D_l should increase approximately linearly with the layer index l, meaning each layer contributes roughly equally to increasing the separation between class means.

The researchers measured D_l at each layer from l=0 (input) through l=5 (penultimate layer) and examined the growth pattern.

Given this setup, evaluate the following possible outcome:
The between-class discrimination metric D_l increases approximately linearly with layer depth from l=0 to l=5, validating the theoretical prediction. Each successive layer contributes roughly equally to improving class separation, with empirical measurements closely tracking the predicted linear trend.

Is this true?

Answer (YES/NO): YES